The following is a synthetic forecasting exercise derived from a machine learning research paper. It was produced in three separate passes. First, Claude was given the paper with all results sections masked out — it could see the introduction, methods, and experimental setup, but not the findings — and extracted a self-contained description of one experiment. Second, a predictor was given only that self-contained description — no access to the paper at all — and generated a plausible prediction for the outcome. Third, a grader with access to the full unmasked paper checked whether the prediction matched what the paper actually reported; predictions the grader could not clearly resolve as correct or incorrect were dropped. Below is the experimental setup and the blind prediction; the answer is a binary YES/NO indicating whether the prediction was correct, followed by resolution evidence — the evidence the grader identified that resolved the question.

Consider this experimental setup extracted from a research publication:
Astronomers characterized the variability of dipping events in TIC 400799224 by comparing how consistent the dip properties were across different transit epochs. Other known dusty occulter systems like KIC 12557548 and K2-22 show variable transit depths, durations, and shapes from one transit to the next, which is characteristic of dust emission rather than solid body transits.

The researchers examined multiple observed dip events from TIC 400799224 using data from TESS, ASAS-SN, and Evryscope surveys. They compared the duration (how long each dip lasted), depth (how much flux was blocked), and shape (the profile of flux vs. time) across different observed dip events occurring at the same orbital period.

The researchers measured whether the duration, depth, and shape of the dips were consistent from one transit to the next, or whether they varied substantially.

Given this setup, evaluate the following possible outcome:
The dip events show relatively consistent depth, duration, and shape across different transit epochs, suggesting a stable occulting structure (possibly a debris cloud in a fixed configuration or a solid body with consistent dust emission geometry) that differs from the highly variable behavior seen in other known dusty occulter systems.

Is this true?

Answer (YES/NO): NO